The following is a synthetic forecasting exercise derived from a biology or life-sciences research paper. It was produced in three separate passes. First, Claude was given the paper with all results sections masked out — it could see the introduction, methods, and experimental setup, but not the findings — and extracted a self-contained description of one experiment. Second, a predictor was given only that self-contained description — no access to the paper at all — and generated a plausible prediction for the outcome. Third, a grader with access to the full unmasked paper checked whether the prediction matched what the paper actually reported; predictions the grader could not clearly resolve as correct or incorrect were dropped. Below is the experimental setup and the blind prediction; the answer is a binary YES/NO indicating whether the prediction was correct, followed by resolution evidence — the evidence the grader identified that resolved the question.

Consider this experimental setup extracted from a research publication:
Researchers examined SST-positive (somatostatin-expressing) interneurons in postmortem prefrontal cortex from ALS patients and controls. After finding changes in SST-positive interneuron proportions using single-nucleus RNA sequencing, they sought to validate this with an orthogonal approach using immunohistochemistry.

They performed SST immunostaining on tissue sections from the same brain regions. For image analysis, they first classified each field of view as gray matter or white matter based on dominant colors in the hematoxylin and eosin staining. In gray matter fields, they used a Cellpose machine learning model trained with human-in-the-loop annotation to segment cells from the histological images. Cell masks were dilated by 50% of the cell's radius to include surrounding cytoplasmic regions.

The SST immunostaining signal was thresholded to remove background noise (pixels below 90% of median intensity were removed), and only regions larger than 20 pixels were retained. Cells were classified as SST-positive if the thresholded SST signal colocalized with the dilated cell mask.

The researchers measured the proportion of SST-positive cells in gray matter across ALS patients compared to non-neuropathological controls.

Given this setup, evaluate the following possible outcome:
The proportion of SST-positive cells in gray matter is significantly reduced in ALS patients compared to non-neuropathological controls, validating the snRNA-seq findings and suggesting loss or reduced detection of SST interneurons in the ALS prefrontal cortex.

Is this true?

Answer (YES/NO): NO